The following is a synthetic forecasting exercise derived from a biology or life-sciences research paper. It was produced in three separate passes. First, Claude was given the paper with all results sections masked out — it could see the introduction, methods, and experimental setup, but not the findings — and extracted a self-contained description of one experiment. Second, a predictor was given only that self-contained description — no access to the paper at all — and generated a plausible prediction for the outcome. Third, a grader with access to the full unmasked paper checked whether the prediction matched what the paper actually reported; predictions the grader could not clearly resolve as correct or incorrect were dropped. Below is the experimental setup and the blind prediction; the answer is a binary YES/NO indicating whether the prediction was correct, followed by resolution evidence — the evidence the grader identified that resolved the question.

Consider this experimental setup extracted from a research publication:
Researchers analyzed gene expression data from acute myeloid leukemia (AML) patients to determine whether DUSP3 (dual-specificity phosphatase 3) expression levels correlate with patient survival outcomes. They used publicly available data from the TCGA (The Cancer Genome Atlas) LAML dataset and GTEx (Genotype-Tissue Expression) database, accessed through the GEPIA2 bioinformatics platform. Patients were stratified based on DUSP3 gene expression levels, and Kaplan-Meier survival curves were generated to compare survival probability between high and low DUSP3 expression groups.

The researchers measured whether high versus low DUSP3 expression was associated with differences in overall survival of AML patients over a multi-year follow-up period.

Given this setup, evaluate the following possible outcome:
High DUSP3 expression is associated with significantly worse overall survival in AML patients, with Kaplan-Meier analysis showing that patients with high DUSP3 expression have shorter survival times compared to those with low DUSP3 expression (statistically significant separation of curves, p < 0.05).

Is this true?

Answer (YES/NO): NO